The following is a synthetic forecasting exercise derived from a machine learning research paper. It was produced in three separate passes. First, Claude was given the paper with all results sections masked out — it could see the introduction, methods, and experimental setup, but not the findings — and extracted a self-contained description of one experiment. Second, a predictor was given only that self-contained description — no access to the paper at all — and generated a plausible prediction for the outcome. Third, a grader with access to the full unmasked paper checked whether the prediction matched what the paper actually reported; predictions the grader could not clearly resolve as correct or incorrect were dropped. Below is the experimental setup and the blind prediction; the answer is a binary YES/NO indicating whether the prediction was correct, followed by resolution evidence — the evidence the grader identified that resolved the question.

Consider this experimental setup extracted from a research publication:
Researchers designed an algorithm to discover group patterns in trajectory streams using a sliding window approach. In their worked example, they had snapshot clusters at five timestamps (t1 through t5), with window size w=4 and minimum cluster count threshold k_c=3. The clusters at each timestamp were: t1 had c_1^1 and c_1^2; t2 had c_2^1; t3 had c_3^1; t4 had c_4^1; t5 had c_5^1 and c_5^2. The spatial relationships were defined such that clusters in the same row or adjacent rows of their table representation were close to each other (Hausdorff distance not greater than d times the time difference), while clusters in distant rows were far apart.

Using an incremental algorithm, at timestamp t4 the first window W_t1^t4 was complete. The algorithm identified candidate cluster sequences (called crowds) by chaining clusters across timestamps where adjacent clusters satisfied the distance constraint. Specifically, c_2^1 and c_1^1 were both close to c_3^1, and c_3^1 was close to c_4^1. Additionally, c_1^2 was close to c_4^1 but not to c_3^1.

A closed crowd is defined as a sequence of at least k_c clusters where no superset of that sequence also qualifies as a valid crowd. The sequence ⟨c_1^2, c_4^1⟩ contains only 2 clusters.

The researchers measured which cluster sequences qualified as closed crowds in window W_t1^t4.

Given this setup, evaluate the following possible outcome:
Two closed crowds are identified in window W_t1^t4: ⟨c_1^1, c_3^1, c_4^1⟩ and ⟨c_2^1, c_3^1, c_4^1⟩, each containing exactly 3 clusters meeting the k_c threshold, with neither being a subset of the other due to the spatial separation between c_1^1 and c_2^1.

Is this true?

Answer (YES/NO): YES